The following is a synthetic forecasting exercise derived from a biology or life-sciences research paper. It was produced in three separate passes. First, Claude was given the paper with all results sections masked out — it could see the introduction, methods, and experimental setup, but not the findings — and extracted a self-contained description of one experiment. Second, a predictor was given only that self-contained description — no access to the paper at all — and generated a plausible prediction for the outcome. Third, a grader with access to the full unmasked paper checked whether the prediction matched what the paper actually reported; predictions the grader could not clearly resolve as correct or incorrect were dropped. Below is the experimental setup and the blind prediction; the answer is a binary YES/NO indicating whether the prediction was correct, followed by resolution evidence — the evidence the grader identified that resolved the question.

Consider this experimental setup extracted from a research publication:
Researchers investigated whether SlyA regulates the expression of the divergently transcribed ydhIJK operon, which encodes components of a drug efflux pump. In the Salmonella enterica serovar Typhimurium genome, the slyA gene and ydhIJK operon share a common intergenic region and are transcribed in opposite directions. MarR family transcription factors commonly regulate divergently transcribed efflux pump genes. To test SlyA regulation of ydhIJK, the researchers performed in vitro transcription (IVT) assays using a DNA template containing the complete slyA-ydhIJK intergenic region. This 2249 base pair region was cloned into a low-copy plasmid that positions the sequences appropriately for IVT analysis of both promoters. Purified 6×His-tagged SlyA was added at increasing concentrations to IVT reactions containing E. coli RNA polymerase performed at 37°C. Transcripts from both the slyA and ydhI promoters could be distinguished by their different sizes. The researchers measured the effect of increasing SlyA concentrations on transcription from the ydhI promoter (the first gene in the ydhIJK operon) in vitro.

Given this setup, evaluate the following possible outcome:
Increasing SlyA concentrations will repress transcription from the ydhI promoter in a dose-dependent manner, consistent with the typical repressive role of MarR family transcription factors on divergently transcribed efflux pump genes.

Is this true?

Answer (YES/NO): YES